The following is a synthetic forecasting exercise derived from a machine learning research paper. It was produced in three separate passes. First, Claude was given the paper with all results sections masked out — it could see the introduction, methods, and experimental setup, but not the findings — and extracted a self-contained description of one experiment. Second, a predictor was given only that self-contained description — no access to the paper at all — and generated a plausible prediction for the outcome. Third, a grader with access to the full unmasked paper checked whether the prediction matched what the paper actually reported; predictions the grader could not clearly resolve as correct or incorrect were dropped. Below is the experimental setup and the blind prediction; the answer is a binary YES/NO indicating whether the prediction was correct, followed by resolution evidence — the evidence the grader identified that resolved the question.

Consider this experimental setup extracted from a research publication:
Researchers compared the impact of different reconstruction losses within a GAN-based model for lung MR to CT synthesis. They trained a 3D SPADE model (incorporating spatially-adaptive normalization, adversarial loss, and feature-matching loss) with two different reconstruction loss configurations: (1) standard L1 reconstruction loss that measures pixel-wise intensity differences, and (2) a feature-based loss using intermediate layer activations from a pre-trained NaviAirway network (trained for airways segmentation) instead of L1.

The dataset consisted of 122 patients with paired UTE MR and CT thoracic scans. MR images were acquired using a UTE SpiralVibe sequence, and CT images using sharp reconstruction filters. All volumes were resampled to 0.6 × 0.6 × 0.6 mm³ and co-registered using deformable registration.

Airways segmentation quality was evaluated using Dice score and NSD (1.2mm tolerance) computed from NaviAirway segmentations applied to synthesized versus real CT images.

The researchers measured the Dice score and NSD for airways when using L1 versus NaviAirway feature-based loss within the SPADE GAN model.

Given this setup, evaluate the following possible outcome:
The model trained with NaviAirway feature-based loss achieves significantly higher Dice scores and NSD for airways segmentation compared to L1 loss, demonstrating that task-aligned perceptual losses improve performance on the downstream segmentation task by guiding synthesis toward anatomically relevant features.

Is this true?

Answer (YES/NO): YES